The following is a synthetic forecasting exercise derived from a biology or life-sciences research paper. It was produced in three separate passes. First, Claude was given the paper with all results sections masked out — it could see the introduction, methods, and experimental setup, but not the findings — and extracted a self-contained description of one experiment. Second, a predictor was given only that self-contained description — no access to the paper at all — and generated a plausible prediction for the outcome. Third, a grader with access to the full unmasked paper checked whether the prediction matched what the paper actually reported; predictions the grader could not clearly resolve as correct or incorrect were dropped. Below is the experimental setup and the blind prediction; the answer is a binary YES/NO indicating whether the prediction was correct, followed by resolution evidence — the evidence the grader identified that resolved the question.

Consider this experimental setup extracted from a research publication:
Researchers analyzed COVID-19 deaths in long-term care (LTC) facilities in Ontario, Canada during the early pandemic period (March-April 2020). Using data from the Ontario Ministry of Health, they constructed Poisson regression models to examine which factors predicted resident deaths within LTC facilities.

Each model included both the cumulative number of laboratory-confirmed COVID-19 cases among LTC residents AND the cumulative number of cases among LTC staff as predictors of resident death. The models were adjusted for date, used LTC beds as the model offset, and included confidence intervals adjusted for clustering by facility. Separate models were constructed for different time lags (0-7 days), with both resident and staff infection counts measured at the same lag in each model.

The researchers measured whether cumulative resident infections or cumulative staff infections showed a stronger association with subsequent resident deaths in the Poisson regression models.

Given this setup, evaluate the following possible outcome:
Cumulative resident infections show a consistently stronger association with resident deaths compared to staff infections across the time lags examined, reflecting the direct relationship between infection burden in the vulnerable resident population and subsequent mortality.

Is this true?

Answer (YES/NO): NO